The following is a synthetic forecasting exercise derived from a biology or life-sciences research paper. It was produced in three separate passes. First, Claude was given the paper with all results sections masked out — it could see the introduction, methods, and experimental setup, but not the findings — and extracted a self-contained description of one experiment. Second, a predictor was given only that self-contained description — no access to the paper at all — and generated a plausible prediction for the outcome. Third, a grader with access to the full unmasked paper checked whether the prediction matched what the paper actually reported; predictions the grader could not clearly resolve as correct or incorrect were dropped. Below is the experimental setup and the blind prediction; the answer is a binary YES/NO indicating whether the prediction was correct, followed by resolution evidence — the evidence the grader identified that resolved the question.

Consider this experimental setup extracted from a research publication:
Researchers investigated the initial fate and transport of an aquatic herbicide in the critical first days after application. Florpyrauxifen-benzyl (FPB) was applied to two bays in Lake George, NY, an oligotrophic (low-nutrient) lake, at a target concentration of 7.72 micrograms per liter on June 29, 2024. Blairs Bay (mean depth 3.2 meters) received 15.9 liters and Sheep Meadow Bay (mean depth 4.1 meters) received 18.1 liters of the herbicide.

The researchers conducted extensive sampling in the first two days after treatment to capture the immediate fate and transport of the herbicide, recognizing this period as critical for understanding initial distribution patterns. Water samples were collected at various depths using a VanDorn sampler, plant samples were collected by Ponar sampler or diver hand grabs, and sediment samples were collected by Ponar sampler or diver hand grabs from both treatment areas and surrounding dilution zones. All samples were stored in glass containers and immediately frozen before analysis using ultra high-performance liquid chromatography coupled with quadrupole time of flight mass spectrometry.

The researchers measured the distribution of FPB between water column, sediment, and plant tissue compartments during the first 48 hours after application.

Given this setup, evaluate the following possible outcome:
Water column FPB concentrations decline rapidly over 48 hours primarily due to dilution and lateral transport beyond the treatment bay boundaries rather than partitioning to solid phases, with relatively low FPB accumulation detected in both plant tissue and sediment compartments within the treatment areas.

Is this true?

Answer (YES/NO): NO